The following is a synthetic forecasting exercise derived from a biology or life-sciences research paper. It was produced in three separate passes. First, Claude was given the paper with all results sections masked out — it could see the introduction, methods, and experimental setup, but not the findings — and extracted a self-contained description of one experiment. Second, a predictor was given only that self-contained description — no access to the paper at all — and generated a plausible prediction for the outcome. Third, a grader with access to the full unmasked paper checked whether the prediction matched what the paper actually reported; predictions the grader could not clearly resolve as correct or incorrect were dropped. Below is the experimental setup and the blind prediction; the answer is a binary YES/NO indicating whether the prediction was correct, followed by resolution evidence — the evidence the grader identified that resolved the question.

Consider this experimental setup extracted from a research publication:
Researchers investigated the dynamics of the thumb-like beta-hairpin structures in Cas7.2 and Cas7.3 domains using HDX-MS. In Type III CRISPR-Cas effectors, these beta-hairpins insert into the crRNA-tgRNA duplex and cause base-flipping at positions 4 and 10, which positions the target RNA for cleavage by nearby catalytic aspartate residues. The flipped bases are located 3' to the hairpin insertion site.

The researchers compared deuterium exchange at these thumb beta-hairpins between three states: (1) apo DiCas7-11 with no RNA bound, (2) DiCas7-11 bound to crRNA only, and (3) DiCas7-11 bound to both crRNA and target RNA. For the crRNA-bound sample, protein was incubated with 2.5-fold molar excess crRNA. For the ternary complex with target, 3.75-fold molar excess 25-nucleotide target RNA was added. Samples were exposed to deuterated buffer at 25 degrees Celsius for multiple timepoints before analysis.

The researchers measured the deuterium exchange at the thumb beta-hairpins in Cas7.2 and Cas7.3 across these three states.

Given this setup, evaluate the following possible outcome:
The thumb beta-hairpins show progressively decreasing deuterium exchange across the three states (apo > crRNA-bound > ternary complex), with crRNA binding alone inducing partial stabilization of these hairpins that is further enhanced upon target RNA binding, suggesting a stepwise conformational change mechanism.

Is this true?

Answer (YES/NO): NO